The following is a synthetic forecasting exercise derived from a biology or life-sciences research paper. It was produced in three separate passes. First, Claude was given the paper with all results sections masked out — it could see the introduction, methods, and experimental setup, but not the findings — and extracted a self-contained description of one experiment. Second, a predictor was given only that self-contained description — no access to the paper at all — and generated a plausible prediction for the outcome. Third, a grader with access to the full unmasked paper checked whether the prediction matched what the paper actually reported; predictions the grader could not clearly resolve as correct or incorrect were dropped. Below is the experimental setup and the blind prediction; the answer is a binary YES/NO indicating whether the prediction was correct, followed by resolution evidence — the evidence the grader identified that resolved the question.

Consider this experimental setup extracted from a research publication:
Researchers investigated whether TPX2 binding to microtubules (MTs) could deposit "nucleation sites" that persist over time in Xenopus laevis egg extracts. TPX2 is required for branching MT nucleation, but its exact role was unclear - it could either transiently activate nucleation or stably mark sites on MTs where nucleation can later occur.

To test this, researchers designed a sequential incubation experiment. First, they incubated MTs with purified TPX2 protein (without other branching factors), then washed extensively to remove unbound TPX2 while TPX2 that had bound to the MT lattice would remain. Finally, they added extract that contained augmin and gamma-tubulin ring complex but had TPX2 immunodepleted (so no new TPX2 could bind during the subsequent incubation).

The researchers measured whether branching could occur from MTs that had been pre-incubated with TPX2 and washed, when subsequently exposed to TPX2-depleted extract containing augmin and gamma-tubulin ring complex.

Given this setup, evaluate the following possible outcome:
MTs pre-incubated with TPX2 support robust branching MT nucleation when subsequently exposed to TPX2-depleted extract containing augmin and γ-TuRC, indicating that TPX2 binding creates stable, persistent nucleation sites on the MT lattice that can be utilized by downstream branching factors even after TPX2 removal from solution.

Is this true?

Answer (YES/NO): YES